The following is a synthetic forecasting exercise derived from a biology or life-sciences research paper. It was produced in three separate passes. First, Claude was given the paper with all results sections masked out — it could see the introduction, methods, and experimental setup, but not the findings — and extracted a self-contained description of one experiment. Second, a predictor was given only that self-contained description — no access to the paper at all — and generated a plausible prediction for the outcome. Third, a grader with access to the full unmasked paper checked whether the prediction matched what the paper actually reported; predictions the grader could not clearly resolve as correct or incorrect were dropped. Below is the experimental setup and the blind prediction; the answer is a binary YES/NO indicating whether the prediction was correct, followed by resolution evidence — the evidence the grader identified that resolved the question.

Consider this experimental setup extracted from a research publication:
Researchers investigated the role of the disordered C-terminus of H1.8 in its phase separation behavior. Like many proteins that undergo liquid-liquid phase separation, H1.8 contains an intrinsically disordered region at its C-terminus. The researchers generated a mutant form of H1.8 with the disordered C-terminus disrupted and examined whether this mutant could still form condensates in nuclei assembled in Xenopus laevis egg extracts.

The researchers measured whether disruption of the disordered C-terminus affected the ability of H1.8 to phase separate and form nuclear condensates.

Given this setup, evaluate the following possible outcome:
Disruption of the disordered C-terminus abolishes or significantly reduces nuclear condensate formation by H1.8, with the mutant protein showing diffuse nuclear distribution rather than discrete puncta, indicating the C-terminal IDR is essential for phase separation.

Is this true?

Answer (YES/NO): YES